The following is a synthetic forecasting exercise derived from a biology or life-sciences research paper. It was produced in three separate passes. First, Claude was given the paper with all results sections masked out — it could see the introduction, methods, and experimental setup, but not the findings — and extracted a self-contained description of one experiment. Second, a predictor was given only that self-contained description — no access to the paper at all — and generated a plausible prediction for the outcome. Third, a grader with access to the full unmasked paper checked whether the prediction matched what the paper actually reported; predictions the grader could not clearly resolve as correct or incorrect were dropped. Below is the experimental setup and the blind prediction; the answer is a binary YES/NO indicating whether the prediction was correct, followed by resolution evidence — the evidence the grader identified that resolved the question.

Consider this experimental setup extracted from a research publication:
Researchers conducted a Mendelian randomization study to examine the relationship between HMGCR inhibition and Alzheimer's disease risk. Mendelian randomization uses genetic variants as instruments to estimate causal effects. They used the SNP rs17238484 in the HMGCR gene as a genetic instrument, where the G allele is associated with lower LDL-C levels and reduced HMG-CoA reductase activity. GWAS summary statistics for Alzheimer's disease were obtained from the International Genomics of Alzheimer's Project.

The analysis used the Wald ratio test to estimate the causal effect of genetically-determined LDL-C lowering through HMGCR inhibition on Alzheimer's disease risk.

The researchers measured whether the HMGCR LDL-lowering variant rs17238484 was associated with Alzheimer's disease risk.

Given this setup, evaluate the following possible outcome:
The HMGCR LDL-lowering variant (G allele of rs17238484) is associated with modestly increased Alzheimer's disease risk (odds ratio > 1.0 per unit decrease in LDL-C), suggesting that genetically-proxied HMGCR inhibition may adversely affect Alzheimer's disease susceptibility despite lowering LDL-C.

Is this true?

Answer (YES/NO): NO